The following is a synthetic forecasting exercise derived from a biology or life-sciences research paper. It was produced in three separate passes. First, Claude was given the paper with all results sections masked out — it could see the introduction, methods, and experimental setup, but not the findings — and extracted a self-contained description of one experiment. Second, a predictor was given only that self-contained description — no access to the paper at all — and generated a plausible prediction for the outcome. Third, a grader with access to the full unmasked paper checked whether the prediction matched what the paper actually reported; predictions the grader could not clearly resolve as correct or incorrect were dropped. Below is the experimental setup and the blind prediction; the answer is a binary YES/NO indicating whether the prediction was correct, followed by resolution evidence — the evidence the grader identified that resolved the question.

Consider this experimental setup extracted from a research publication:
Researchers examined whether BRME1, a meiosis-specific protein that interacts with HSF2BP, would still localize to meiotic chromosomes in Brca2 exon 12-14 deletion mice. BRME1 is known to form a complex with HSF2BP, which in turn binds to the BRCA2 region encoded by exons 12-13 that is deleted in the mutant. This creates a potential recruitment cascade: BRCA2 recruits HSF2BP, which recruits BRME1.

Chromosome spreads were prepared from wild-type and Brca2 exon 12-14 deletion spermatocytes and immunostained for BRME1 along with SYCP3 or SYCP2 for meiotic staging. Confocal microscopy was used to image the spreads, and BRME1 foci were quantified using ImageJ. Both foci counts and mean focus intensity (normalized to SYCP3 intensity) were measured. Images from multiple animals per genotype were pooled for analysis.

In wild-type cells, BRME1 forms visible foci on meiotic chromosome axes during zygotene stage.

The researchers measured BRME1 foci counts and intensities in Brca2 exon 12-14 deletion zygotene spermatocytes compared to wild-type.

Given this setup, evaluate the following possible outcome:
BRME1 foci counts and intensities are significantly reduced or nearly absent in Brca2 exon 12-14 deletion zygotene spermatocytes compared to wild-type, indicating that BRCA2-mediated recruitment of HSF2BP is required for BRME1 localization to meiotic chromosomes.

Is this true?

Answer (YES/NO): NO